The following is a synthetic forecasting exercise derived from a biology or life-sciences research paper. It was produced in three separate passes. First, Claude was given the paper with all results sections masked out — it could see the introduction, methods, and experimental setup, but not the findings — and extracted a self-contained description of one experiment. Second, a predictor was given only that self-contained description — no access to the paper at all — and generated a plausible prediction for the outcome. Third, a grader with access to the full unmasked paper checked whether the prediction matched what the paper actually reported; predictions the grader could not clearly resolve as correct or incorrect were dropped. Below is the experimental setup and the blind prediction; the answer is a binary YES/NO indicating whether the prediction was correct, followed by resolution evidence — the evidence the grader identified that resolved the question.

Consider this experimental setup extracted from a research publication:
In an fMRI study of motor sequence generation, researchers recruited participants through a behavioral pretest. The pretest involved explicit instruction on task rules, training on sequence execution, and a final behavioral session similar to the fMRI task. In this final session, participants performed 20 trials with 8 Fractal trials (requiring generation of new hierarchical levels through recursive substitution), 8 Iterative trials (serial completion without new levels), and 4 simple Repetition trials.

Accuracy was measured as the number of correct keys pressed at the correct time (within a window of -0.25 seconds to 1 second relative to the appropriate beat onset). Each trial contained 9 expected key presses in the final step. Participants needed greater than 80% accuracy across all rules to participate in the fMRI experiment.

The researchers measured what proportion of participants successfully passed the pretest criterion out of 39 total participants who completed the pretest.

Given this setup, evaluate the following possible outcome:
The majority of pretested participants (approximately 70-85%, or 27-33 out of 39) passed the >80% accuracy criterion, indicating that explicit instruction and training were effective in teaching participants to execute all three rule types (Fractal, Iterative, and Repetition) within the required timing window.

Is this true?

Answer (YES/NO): NO